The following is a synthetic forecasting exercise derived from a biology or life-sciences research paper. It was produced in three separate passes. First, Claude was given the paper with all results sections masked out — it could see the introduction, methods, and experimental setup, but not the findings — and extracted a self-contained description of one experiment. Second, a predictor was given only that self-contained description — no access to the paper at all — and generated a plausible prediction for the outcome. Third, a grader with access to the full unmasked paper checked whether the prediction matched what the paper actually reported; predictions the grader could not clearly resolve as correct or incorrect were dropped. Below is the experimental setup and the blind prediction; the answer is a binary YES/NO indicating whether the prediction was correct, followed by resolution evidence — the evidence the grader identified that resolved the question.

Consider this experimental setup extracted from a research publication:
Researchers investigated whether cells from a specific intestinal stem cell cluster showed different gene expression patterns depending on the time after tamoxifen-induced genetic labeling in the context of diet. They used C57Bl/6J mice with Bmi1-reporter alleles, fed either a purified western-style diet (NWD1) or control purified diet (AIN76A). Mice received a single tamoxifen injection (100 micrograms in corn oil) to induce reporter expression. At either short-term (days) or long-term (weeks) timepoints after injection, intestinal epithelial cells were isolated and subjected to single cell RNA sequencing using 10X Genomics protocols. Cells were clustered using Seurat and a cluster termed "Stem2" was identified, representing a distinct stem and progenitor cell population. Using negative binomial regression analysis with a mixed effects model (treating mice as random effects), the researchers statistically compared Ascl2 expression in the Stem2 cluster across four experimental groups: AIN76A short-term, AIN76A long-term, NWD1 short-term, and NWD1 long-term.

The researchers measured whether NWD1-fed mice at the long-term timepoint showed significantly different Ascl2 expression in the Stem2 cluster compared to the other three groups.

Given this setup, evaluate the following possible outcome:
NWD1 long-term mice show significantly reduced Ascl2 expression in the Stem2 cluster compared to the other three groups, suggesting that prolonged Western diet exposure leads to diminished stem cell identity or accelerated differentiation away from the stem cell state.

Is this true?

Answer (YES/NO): NO